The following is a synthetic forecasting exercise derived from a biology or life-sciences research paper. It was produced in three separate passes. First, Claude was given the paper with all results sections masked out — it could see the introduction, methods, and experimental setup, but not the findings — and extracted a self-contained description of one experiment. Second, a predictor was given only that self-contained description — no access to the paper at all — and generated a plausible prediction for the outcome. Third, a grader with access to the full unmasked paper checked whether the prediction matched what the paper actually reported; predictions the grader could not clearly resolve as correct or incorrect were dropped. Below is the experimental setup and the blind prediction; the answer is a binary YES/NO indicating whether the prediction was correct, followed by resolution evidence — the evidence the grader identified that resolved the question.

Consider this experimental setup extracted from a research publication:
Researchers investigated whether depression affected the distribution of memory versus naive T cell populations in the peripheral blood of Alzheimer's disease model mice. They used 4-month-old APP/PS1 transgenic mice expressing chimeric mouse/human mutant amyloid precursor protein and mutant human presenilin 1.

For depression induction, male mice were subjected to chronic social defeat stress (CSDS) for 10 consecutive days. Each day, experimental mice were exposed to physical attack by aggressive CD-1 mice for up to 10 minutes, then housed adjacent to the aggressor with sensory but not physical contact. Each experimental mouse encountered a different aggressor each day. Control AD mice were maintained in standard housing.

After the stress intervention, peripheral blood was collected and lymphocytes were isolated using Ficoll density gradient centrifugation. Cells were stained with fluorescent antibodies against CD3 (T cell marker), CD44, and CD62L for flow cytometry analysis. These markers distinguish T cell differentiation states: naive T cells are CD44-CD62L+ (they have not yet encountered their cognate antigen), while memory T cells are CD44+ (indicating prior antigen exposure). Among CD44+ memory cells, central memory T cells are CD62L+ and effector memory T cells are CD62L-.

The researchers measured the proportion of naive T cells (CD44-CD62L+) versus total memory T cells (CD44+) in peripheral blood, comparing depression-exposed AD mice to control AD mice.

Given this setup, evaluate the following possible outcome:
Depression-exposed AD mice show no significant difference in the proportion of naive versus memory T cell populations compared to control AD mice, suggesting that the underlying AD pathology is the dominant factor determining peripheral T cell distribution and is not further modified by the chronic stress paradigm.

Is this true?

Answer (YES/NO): NO